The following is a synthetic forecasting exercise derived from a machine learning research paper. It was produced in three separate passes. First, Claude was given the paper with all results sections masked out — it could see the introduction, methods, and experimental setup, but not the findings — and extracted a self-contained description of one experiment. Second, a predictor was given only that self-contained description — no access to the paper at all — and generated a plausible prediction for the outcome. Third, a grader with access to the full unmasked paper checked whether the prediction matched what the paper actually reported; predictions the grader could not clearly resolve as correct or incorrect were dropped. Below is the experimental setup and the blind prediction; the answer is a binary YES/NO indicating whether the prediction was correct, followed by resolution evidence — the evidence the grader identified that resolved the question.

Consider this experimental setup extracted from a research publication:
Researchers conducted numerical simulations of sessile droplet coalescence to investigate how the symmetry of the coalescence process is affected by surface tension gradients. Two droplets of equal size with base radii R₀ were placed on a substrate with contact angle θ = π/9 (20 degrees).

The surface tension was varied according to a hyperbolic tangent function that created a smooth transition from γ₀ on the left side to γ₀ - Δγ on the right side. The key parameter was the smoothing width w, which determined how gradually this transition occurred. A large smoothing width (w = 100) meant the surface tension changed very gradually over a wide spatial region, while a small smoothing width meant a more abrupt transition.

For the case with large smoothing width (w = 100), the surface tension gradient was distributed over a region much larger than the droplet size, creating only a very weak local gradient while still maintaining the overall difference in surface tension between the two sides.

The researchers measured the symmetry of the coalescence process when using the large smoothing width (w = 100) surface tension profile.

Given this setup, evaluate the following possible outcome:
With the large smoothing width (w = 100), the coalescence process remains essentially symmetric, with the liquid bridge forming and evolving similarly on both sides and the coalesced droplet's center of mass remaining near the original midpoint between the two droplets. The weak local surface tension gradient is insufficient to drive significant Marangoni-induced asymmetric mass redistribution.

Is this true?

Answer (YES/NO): NO